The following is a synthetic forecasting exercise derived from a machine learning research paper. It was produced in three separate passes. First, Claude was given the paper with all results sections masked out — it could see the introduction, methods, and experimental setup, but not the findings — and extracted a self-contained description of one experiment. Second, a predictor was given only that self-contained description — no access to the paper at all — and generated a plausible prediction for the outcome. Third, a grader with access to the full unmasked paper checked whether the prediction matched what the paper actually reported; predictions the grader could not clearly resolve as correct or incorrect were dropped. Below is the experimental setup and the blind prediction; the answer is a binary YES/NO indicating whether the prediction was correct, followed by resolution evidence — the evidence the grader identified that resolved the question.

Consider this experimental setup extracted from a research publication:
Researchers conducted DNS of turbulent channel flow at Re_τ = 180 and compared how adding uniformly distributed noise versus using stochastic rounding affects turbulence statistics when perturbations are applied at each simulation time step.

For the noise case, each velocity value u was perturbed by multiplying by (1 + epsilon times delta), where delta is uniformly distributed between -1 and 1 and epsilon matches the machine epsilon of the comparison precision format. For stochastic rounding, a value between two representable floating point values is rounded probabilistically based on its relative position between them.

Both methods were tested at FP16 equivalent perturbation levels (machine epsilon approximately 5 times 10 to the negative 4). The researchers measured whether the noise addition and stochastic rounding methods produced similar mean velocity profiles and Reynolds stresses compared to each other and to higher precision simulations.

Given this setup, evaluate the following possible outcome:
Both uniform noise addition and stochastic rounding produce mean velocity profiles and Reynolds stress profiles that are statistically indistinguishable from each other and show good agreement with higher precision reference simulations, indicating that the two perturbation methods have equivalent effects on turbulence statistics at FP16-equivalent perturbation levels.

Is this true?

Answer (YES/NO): YES